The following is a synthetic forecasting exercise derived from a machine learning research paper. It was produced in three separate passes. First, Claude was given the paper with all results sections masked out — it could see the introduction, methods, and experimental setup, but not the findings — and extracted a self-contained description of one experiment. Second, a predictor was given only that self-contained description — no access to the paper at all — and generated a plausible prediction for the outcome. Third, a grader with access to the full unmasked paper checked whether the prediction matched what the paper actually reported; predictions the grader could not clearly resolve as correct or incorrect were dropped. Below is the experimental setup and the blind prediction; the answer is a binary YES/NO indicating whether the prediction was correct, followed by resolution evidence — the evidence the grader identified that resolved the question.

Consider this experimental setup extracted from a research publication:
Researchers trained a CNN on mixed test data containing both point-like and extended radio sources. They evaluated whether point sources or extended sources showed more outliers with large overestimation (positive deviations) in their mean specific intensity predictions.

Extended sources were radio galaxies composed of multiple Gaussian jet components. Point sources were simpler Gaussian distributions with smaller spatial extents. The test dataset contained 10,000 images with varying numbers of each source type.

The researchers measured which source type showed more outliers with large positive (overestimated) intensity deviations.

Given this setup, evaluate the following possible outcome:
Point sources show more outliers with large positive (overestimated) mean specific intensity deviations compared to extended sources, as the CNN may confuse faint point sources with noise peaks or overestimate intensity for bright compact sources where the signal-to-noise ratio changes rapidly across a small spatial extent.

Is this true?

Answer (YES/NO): YES